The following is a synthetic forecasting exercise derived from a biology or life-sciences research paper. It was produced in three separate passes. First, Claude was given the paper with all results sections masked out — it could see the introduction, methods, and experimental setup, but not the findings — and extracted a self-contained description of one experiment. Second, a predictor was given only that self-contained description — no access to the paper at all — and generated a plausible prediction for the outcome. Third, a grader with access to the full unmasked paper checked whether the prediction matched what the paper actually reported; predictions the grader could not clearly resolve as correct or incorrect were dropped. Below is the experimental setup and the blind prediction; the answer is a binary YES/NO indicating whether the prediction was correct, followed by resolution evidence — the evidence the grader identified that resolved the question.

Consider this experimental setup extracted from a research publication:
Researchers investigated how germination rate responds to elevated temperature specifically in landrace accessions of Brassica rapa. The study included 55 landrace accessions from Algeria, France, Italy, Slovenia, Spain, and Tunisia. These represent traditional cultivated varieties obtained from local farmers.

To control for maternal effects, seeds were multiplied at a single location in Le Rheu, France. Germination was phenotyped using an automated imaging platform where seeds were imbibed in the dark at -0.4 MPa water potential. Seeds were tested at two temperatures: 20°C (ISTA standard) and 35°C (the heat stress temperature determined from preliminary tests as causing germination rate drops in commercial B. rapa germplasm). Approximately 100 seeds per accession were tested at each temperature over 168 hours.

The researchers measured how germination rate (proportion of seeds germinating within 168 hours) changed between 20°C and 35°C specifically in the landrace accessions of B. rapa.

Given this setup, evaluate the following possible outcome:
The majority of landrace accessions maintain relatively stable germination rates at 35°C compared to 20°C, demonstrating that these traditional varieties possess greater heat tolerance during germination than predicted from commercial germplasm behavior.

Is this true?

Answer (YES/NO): NO